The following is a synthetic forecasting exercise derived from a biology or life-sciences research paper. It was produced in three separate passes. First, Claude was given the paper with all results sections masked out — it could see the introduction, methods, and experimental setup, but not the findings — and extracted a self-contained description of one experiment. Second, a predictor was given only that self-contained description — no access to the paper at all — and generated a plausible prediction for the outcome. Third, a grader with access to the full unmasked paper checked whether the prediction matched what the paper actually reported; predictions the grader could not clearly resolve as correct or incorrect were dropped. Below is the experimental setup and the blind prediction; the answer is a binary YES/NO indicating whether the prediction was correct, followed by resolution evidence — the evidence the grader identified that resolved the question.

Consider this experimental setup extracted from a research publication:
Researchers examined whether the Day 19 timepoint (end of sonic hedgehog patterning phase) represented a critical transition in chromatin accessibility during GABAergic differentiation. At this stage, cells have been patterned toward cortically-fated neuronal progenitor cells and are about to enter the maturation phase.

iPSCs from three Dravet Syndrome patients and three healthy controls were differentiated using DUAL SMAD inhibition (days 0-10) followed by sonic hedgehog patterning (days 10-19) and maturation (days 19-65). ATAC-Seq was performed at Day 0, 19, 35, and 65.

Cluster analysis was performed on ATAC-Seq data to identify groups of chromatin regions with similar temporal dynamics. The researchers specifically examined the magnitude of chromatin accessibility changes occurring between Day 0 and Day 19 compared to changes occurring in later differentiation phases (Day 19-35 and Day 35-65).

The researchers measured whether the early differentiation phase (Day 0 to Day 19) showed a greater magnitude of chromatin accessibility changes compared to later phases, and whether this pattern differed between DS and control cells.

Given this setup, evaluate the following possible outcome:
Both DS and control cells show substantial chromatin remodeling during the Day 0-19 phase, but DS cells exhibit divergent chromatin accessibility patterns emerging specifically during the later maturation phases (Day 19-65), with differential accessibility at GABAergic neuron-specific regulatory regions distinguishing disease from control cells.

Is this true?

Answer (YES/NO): NO